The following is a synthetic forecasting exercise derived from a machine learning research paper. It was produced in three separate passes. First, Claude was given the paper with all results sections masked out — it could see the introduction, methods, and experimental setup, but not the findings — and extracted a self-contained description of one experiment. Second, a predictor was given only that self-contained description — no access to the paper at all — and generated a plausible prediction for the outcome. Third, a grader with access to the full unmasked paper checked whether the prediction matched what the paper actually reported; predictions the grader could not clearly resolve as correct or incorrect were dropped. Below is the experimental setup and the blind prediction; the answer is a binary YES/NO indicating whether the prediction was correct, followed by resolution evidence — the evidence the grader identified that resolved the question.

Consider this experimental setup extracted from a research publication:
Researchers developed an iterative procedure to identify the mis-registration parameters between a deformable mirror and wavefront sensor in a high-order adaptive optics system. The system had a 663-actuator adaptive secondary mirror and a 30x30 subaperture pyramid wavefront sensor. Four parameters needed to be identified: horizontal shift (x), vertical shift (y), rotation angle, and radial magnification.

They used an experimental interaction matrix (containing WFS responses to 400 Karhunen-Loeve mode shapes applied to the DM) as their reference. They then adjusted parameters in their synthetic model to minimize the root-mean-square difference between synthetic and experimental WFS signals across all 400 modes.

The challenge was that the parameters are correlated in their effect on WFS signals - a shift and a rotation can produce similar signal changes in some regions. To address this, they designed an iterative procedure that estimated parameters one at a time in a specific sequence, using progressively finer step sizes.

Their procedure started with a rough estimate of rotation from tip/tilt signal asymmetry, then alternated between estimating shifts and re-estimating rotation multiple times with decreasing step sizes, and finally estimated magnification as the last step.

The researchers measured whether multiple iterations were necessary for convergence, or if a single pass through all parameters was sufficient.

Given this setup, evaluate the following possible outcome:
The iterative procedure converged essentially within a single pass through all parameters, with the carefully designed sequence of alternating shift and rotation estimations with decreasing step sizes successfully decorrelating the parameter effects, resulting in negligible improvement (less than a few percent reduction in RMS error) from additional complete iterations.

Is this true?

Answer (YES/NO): NO